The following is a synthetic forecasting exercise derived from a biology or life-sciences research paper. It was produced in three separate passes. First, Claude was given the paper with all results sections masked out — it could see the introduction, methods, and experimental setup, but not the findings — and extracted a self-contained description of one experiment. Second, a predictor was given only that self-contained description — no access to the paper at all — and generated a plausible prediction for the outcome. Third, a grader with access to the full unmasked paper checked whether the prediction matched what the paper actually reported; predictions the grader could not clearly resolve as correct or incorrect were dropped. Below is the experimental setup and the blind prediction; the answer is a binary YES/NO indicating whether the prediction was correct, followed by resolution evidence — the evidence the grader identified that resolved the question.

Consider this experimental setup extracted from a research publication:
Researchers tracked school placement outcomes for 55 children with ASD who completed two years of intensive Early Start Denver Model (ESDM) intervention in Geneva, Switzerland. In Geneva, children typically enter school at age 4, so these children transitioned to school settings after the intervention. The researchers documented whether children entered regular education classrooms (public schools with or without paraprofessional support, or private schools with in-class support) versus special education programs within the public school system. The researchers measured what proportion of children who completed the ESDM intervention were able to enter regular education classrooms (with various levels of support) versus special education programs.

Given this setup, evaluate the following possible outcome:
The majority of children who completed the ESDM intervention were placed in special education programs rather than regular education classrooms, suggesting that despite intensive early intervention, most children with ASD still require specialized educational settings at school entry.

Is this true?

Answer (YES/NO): NO